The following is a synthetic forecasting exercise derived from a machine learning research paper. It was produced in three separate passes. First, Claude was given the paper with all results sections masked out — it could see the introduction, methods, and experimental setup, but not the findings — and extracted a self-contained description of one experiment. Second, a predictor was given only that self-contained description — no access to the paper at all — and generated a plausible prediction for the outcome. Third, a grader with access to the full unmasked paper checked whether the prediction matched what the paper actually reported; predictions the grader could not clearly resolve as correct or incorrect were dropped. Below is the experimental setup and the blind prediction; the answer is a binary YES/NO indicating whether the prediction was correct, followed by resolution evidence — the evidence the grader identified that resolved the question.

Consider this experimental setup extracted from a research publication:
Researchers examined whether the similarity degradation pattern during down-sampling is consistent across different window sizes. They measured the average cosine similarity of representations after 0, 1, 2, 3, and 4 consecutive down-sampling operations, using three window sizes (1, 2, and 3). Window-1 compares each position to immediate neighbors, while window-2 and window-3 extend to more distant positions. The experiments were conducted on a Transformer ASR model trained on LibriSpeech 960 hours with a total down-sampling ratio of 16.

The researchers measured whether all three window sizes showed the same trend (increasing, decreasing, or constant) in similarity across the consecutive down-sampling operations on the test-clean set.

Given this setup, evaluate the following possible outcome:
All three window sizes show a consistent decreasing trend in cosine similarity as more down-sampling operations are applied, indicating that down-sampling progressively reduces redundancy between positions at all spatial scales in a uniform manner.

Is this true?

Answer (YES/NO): YES